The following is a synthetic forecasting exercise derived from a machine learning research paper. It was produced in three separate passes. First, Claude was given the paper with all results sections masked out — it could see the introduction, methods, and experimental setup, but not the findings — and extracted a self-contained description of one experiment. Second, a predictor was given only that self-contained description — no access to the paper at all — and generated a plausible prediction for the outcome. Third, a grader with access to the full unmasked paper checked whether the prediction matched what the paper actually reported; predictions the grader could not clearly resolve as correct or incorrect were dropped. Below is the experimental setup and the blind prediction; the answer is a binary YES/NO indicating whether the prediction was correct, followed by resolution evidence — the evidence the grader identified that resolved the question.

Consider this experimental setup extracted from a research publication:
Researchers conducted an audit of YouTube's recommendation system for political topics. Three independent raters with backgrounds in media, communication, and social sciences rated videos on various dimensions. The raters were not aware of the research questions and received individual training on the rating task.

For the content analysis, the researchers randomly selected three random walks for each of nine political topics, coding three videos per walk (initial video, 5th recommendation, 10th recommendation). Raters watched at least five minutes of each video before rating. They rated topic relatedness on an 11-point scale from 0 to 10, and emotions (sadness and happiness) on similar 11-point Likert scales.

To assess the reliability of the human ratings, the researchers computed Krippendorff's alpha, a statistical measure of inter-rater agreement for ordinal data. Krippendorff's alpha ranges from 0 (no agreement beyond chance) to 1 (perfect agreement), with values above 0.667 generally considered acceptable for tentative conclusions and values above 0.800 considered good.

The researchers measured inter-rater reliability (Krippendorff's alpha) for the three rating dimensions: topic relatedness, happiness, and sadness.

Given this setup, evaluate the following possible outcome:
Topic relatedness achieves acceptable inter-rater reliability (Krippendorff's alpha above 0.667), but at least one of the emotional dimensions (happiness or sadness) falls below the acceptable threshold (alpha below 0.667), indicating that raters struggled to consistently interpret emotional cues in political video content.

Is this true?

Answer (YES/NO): YES